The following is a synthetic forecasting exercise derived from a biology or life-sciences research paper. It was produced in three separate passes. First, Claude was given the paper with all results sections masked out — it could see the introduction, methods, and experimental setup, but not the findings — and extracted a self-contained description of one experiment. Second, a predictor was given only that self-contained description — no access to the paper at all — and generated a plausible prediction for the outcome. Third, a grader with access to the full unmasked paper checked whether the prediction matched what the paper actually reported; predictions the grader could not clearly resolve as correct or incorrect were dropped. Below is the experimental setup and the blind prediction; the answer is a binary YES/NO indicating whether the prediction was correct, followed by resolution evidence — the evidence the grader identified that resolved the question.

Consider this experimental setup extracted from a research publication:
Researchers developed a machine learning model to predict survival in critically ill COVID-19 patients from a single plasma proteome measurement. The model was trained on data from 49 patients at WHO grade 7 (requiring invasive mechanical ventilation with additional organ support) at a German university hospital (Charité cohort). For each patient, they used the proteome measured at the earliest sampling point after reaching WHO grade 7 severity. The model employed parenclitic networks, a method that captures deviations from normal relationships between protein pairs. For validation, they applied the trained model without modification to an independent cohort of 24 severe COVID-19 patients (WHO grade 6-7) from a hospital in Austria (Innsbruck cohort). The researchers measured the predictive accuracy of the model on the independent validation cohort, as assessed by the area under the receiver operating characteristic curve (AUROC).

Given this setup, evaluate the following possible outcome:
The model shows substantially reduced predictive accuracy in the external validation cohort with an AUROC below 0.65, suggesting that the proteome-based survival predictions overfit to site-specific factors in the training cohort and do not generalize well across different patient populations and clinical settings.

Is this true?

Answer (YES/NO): NO